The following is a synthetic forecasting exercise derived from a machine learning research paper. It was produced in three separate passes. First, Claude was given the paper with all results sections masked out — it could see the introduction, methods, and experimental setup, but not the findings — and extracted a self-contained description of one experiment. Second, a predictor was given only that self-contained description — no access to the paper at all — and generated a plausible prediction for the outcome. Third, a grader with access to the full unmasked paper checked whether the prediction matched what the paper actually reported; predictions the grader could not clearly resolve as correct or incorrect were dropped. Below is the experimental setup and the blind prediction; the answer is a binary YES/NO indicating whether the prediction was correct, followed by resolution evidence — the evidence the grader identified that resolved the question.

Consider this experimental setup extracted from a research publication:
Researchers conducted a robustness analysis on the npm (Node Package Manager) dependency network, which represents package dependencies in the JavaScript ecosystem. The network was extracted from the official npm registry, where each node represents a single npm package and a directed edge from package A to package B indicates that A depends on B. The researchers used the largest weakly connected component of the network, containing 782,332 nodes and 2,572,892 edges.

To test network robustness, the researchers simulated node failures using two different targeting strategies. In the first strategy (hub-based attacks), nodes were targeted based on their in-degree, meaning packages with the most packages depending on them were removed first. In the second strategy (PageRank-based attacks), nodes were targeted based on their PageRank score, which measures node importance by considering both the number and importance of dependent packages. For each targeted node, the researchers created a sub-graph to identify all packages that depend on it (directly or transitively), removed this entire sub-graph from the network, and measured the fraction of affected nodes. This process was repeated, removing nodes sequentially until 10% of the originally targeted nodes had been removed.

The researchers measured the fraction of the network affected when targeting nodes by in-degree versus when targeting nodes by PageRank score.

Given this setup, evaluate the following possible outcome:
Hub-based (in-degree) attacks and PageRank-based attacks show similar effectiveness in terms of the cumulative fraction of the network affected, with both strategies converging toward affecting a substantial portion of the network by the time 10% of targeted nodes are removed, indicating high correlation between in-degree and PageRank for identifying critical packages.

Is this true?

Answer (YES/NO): YES